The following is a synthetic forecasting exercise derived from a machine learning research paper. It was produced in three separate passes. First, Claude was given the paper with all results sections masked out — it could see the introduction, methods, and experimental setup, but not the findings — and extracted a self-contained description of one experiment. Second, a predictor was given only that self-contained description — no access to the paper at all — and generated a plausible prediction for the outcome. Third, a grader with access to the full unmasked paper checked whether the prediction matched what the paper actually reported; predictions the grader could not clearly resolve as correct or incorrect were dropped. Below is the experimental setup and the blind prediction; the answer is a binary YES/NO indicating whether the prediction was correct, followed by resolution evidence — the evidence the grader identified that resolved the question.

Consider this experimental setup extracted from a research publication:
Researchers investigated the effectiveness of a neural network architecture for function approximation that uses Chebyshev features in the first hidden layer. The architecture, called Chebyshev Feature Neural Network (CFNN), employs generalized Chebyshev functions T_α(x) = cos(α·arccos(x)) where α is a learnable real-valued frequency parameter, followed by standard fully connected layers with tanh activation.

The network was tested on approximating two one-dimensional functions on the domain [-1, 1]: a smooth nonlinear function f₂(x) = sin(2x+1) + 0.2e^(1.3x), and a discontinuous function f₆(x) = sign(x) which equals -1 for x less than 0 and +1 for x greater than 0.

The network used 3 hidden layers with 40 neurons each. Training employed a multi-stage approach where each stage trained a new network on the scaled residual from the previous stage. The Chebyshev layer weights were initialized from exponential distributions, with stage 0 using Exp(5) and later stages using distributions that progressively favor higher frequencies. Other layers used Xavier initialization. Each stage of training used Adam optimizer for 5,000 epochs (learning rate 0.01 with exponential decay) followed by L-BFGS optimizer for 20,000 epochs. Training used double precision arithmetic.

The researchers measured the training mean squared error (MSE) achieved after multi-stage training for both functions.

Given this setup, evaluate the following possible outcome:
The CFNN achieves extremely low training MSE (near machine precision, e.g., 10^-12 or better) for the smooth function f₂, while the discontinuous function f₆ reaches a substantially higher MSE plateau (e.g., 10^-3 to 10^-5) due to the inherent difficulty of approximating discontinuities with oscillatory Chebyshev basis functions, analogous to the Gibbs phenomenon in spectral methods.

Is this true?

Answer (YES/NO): NO